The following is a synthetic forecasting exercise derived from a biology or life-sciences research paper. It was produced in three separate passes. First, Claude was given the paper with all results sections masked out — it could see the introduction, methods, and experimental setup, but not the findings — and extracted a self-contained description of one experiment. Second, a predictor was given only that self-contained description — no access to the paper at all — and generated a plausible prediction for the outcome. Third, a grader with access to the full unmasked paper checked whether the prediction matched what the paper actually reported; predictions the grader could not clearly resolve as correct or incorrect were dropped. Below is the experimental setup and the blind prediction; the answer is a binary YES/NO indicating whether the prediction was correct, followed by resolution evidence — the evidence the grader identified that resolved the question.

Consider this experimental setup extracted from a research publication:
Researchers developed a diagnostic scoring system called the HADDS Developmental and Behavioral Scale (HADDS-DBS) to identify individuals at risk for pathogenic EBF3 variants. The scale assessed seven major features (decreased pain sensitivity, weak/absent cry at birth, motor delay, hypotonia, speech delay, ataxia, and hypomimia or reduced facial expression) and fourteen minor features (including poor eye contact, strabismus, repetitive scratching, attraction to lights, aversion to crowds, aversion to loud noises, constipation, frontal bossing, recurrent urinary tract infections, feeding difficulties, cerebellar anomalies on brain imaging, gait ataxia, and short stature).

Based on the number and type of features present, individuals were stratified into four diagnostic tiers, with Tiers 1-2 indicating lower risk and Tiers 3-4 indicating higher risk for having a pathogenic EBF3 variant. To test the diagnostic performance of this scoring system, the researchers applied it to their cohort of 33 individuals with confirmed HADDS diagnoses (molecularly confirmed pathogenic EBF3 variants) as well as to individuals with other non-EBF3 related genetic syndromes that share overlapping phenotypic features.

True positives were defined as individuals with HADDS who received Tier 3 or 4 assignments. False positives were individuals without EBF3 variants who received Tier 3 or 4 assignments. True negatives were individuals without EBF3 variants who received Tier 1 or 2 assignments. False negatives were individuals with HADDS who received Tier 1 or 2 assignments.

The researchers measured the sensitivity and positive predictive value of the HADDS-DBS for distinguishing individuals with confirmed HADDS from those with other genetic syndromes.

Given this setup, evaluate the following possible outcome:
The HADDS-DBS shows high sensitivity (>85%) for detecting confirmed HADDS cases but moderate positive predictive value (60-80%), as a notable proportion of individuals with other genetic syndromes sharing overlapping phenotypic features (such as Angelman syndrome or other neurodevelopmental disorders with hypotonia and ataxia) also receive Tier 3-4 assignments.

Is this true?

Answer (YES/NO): NO